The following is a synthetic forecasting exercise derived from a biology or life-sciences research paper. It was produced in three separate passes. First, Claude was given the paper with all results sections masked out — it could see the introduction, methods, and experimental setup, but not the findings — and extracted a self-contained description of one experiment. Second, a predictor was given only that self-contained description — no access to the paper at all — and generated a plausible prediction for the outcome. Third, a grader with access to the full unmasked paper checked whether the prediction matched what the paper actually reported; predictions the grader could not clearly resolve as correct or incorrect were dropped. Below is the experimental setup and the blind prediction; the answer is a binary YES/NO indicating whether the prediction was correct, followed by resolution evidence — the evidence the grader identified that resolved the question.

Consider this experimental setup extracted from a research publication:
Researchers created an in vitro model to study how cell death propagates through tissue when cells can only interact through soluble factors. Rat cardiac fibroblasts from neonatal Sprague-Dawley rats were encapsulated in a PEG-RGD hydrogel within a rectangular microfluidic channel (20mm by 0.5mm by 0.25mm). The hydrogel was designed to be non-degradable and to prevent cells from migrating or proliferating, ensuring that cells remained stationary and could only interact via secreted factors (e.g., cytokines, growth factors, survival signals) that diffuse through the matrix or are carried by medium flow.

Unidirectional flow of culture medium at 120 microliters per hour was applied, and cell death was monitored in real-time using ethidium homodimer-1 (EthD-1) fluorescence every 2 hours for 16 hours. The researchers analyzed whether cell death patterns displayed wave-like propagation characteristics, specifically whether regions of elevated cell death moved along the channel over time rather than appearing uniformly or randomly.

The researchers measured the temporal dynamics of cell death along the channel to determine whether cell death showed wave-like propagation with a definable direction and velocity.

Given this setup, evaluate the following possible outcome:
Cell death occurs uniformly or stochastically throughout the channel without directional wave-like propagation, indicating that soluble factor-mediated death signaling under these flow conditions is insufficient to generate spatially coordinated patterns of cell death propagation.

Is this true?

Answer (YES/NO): NO